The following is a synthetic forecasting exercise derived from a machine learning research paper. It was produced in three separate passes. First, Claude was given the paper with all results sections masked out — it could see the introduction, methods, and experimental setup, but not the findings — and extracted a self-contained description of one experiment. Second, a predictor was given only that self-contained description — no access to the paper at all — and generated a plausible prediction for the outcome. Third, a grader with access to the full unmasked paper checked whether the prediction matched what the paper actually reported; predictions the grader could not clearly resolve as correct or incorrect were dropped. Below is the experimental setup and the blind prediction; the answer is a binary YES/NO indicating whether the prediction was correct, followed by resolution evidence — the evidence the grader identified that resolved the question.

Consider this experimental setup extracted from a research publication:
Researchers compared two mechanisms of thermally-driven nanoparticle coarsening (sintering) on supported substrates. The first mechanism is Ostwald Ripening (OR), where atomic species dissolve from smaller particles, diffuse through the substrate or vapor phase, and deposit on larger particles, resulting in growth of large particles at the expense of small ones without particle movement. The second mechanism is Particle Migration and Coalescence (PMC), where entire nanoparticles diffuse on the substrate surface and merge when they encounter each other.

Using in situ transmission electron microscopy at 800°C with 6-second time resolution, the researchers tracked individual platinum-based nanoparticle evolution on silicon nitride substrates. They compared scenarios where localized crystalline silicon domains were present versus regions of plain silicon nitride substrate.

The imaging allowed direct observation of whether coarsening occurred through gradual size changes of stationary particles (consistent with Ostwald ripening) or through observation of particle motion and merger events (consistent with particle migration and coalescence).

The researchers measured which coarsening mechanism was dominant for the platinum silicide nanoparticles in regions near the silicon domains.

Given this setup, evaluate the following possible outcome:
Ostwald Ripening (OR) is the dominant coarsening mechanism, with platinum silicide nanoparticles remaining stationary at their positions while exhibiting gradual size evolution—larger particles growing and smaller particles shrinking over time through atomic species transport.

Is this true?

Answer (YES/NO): NO